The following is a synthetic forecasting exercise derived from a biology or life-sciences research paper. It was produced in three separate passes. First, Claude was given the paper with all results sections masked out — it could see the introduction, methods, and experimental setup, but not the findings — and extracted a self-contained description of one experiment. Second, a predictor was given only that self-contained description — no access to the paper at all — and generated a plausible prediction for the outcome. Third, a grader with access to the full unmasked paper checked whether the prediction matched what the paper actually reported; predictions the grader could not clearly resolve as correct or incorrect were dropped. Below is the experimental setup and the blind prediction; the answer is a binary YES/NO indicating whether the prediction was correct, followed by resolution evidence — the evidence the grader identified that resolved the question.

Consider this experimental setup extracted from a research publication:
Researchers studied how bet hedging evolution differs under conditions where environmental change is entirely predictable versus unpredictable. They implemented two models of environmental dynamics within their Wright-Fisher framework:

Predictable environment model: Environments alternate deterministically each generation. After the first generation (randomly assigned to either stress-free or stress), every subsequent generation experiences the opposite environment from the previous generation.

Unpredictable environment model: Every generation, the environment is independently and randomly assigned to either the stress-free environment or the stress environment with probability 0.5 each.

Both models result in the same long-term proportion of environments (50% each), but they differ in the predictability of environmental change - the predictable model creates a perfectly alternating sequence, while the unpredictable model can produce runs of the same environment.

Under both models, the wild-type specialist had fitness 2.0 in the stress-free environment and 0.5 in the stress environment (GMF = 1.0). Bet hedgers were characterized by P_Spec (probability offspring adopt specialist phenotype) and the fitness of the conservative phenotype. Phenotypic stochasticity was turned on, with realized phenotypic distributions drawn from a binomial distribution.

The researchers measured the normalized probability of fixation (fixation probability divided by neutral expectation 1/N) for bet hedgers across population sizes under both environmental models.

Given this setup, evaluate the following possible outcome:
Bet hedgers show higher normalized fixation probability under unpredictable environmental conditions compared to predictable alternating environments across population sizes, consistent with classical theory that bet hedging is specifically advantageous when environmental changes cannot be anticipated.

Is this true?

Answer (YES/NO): NO